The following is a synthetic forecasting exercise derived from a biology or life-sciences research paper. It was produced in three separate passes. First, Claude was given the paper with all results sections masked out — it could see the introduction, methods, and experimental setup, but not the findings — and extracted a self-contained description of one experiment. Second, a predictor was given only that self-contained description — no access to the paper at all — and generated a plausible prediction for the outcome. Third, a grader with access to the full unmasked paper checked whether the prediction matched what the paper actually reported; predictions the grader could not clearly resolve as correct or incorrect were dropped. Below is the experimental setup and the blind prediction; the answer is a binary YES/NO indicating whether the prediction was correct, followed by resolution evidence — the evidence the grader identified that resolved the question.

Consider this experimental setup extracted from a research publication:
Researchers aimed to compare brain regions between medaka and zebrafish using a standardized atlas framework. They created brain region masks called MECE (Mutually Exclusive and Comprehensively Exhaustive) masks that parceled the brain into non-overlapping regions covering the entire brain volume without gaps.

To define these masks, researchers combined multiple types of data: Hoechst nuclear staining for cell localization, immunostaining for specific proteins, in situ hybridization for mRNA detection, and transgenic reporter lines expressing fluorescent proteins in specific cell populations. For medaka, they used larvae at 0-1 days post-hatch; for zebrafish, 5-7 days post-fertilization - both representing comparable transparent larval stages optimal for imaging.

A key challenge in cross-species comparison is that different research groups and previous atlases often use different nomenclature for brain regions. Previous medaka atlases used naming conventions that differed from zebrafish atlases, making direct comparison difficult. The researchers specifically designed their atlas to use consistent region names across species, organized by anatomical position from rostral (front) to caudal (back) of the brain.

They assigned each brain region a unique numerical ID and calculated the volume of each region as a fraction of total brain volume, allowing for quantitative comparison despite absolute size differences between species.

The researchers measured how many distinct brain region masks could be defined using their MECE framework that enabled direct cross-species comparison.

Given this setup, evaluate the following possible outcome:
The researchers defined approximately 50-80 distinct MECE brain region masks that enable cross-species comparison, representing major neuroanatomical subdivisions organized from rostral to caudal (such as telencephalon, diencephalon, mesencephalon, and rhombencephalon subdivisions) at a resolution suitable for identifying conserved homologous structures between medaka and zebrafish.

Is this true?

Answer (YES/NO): NO